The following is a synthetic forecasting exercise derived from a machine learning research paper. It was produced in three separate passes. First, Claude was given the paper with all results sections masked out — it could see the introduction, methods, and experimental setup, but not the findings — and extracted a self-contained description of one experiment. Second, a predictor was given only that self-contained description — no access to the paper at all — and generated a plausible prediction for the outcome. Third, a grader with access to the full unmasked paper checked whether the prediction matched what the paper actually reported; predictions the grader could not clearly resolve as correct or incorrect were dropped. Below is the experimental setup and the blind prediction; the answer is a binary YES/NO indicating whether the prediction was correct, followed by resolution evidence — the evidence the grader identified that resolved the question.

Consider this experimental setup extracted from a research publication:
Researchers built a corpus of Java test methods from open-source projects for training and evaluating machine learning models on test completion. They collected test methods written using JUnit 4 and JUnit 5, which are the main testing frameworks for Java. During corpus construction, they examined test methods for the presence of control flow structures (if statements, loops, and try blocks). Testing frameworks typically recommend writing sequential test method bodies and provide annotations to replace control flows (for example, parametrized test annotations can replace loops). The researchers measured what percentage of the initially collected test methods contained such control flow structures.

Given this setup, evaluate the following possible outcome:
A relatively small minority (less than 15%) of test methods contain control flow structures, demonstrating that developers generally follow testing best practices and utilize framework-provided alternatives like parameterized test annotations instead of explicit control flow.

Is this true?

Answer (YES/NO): YES